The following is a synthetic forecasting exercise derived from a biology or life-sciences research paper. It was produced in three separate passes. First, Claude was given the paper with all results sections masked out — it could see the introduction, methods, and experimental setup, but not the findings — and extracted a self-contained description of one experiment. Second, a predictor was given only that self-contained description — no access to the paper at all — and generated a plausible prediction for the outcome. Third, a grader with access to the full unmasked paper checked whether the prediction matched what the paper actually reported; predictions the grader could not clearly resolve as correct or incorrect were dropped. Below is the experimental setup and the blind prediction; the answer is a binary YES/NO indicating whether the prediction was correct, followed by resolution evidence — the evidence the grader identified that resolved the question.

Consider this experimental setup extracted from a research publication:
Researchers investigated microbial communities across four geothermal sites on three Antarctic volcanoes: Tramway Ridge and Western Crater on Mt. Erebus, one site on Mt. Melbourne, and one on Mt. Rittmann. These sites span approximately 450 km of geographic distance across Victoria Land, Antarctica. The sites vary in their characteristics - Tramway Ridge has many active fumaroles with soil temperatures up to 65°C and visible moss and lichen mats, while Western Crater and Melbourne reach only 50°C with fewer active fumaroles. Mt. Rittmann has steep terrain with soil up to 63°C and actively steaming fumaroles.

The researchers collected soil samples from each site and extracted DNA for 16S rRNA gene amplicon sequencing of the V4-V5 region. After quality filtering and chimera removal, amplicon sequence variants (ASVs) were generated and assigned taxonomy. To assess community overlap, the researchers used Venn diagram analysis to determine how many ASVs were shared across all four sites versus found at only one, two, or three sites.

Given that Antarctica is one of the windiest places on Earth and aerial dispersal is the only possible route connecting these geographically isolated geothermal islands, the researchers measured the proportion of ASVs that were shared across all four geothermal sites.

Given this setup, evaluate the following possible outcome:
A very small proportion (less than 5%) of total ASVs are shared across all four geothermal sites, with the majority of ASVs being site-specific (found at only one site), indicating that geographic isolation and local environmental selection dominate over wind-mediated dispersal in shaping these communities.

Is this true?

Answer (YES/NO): NO